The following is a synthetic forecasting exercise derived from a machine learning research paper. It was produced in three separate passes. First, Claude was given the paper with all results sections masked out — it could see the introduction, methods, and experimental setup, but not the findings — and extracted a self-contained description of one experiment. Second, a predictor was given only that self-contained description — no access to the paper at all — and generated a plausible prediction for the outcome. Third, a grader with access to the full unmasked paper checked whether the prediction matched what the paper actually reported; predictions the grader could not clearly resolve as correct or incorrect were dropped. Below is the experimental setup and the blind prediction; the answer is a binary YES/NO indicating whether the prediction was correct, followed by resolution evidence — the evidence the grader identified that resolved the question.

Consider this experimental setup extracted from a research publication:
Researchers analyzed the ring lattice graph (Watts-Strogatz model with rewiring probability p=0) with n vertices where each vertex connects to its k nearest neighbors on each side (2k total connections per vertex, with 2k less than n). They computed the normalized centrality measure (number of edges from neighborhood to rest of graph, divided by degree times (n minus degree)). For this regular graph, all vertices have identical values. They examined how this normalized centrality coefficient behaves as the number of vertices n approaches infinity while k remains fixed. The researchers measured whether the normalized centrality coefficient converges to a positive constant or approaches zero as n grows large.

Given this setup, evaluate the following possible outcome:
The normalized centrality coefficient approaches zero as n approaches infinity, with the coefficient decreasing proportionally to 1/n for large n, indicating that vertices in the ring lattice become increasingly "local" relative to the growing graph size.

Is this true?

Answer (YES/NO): YES